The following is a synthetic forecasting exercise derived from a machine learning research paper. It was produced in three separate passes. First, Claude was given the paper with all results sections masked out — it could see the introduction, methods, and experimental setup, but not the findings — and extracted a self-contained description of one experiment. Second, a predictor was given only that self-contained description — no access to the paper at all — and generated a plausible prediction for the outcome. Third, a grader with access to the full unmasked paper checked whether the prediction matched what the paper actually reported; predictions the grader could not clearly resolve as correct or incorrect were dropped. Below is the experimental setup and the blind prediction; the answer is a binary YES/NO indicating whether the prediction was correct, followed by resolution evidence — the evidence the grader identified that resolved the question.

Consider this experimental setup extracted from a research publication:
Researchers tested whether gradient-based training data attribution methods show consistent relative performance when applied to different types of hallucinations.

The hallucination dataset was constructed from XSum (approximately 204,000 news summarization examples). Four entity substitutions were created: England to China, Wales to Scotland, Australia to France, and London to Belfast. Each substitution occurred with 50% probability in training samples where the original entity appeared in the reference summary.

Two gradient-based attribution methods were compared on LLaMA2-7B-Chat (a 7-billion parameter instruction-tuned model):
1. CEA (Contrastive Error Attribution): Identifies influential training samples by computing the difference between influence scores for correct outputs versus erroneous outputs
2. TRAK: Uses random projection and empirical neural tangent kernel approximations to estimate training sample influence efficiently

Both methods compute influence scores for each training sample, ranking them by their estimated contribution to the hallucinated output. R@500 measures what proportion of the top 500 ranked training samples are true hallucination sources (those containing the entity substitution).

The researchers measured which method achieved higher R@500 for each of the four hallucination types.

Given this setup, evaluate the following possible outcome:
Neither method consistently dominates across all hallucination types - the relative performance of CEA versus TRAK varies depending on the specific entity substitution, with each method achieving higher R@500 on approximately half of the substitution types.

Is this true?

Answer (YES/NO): YES